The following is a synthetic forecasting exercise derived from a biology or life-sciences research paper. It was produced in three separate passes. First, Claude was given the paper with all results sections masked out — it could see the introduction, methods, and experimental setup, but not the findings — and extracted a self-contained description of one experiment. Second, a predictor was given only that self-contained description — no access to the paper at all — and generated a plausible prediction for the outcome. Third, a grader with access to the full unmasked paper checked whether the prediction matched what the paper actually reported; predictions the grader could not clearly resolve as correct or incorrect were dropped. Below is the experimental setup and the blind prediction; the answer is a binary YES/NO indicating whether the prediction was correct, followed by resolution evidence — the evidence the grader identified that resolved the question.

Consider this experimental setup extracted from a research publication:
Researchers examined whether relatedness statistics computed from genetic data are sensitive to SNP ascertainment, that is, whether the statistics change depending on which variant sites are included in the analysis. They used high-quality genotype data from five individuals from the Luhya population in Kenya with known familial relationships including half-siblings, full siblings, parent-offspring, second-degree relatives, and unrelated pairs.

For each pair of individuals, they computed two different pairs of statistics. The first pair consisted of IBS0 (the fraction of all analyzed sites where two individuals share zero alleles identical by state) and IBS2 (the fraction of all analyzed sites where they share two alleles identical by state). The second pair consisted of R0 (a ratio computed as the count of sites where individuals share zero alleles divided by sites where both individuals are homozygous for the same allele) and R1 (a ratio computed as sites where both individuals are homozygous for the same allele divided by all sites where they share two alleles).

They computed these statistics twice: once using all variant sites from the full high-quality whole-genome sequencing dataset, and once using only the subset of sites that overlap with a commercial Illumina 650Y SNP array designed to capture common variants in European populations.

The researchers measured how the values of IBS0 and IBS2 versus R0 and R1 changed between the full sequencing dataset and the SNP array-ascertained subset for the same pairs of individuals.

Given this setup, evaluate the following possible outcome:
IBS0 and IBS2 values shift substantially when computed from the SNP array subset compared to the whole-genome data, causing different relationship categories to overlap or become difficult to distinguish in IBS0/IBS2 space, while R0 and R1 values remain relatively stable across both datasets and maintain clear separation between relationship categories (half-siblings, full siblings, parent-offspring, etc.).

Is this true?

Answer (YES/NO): YES